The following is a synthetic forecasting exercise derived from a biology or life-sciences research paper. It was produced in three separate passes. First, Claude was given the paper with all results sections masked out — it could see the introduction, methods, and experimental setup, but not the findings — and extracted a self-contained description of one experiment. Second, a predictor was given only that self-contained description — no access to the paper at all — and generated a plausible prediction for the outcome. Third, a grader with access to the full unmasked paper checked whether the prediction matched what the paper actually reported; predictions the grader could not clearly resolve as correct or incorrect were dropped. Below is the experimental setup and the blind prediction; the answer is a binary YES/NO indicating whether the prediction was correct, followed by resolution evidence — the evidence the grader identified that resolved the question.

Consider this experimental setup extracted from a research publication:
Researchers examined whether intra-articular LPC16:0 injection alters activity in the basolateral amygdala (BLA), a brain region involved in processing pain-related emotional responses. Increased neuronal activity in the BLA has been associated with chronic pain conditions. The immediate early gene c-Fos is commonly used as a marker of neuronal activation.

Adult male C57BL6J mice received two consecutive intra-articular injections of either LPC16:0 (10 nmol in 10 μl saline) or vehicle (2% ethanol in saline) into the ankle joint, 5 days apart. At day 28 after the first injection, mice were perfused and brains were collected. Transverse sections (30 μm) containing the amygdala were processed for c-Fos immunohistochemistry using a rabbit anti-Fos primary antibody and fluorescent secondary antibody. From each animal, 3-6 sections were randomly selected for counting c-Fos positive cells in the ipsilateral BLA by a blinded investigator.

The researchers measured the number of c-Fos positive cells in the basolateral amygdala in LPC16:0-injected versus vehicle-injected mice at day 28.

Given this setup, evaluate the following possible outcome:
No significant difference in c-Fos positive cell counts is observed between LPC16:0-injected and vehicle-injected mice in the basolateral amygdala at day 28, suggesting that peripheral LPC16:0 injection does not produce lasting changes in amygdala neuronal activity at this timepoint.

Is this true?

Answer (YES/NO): NO